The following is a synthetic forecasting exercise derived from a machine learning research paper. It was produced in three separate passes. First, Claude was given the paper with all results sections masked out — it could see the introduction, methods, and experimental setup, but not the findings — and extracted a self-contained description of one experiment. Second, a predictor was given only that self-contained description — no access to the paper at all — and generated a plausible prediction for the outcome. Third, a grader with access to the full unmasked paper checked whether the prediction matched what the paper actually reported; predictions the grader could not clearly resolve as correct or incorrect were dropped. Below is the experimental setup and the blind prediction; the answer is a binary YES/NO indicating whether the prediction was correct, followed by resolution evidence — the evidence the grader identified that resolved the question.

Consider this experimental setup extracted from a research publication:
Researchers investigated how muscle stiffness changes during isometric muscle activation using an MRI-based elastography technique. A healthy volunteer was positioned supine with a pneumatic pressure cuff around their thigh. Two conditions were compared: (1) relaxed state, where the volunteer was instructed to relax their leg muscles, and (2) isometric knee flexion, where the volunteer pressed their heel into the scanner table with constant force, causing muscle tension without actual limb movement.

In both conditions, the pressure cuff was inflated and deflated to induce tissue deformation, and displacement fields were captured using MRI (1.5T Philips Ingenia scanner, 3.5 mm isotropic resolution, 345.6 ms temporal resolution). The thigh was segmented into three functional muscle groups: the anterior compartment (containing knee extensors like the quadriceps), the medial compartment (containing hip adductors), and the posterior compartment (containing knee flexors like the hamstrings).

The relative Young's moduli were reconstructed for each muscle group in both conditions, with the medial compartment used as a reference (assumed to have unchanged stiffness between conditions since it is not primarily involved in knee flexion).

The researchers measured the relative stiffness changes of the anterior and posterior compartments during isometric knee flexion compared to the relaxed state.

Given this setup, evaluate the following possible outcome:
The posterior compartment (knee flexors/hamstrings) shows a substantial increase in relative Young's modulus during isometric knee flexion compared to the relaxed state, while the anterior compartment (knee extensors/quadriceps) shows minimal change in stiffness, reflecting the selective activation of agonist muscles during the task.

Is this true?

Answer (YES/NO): NO